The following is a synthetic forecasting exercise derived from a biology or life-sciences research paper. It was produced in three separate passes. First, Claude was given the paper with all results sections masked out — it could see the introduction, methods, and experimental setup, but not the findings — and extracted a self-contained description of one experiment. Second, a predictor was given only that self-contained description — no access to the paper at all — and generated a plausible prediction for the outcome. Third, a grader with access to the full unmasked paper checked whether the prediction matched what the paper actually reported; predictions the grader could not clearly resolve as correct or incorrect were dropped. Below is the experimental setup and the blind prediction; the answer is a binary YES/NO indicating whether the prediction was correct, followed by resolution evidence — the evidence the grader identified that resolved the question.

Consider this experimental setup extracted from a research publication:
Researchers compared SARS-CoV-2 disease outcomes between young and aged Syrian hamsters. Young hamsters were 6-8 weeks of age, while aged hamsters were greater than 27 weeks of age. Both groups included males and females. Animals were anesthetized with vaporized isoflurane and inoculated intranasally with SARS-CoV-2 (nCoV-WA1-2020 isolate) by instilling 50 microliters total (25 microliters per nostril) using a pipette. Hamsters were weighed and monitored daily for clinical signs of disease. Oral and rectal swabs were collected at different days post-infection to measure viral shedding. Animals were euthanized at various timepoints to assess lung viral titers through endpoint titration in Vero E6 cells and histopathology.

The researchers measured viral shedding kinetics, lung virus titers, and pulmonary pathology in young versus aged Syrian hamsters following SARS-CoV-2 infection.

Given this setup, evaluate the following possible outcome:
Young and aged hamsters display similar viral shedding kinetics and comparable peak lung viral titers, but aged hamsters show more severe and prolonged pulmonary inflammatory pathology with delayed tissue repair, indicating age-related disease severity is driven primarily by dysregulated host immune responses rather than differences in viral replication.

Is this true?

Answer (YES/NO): NO